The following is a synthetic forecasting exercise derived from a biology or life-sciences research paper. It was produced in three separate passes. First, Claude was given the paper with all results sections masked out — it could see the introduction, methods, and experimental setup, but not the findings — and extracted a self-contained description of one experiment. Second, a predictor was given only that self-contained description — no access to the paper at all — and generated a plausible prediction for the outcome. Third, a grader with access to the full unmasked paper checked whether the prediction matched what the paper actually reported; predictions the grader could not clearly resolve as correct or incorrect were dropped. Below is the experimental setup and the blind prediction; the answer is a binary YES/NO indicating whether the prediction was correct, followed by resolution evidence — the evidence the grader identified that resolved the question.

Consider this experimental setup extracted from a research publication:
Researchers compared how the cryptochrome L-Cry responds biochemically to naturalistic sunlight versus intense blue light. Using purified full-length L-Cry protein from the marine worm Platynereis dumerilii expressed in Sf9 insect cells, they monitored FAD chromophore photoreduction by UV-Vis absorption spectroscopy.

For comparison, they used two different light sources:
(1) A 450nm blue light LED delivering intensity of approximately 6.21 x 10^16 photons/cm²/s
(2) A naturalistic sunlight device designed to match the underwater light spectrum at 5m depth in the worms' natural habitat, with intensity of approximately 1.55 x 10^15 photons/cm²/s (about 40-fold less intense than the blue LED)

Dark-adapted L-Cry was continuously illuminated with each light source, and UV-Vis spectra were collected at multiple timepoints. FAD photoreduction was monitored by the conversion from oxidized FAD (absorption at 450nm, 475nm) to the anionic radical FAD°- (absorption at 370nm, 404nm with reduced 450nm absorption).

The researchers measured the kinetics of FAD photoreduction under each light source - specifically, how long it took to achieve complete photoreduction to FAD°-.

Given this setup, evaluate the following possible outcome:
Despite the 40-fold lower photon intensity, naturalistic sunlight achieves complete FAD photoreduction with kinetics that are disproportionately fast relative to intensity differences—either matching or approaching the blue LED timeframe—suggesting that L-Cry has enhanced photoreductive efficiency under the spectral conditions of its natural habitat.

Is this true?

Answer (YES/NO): NO